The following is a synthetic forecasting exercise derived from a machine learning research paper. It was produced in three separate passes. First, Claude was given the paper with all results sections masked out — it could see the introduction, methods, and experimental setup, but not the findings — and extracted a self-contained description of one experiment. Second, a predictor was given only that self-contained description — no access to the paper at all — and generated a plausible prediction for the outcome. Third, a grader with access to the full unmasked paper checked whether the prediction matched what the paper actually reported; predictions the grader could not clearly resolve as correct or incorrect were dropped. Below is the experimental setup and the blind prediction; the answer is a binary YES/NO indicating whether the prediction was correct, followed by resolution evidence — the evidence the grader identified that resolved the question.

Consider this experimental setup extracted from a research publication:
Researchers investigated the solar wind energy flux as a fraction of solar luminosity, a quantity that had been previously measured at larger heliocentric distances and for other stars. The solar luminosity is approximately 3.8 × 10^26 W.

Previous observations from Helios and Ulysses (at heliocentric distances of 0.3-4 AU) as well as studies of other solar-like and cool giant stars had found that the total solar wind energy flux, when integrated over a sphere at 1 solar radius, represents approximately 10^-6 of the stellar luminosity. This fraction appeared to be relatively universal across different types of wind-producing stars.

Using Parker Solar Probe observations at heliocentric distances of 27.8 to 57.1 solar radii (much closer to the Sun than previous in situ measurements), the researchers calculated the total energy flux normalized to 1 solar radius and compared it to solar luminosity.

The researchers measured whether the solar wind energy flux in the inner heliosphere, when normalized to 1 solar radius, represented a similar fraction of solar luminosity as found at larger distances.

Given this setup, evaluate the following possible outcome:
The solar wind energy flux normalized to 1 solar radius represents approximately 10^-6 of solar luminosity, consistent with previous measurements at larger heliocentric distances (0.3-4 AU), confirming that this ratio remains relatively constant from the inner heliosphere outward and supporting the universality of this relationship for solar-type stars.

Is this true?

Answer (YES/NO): YES